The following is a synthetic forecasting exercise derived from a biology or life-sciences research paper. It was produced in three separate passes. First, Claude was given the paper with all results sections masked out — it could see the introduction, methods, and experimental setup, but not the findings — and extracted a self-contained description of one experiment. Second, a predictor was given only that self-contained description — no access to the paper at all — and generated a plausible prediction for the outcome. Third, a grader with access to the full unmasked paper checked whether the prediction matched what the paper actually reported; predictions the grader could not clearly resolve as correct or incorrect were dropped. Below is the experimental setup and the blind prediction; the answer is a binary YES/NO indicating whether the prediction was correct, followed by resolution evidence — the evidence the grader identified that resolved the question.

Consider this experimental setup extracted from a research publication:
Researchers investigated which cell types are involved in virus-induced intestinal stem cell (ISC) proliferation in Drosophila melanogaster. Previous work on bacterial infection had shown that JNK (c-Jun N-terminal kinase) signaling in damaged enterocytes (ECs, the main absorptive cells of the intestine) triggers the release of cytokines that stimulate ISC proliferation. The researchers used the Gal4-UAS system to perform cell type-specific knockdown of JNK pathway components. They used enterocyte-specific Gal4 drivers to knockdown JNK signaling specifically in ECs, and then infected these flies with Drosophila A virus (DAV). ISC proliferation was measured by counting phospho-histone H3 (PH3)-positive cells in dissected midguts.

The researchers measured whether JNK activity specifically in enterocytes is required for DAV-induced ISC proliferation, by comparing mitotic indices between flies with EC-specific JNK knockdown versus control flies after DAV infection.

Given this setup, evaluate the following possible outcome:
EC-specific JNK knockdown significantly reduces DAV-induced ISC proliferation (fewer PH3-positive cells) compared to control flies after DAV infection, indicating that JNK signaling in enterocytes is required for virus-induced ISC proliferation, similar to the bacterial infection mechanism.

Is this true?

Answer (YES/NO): NO